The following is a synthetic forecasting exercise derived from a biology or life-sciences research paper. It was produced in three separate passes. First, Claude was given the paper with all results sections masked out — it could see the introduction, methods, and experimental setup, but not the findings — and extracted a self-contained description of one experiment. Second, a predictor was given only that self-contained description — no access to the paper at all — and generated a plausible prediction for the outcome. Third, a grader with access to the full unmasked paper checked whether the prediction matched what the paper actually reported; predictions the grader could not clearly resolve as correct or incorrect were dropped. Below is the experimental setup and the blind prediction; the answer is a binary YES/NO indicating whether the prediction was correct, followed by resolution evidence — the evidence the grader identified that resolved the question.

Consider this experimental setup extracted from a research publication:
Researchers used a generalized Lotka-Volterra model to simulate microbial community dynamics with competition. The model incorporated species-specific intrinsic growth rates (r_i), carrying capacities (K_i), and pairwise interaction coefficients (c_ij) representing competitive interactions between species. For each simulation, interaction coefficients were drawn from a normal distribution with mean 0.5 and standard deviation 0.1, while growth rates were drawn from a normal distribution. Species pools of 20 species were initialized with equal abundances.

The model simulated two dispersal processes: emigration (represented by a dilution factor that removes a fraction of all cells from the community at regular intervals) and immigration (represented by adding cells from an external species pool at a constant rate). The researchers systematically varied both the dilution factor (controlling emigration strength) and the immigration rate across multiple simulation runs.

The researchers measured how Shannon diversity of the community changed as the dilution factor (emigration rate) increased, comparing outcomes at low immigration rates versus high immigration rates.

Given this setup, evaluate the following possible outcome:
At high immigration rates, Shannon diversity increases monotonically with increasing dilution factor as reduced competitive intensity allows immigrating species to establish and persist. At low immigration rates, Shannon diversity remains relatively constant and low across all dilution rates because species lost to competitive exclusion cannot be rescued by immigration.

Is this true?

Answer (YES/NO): NO